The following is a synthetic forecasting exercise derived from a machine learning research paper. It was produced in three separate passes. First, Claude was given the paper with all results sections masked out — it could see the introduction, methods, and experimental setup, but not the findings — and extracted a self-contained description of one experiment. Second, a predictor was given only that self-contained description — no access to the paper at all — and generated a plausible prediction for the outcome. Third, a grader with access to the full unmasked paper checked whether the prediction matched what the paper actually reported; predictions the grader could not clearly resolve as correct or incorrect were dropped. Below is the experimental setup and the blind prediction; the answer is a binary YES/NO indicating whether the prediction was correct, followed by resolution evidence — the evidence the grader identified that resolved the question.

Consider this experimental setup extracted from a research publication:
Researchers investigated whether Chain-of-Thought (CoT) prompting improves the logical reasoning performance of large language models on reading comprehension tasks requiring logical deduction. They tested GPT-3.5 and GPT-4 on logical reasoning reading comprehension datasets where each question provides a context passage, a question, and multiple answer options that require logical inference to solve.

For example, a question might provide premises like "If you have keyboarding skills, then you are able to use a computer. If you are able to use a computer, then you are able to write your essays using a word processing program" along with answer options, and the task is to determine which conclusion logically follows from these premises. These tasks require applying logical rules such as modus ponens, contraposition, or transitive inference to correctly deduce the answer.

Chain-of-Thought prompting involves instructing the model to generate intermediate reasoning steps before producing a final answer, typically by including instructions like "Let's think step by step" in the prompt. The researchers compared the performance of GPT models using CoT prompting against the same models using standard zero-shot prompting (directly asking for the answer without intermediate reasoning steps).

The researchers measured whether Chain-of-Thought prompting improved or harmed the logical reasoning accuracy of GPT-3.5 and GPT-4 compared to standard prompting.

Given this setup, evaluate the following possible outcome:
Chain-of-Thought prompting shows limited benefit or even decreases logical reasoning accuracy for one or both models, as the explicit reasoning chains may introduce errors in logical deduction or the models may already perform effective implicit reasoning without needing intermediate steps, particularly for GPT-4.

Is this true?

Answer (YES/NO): YES